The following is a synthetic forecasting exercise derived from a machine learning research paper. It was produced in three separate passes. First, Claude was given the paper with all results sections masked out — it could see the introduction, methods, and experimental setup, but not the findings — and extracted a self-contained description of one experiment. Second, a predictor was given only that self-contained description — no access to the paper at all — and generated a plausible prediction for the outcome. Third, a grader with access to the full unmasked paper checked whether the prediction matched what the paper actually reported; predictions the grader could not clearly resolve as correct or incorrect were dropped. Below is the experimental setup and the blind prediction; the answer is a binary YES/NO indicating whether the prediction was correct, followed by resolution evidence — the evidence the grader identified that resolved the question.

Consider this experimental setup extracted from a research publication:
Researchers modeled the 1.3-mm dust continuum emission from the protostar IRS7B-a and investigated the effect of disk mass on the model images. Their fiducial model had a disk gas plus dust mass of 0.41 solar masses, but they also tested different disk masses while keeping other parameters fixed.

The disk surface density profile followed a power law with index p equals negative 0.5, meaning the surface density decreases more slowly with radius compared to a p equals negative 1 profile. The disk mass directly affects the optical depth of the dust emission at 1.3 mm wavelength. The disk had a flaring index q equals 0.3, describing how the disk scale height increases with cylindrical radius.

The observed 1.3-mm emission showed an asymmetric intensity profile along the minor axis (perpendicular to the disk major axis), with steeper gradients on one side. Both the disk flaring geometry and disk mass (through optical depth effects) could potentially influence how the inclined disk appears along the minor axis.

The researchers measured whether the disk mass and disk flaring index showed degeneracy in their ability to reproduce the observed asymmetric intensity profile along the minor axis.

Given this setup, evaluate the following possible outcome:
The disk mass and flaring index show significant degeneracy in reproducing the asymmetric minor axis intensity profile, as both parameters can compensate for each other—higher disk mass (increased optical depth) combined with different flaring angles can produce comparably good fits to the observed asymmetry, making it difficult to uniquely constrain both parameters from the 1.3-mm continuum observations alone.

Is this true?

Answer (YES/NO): YES